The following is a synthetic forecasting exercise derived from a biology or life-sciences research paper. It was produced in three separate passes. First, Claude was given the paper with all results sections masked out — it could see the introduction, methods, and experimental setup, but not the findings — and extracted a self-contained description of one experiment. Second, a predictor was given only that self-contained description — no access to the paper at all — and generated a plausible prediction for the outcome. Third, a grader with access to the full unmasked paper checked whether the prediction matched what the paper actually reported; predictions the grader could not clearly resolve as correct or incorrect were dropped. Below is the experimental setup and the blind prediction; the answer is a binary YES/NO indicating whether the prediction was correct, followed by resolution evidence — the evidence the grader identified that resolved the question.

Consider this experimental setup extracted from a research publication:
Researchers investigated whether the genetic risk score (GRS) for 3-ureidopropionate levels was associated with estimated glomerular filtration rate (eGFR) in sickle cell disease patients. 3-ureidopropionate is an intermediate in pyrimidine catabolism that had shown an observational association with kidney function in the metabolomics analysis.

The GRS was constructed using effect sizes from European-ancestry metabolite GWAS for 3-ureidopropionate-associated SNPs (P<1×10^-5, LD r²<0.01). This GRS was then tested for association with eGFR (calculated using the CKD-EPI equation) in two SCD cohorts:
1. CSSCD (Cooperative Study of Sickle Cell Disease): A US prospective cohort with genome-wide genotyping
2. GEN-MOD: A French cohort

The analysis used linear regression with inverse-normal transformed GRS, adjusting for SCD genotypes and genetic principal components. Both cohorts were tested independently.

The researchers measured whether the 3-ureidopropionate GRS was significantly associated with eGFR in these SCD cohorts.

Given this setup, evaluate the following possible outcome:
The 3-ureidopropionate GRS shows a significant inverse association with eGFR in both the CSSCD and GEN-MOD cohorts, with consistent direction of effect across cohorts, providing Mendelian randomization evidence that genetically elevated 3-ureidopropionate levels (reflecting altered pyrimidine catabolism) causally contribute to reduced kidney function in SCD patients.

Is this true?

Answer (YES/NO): NO